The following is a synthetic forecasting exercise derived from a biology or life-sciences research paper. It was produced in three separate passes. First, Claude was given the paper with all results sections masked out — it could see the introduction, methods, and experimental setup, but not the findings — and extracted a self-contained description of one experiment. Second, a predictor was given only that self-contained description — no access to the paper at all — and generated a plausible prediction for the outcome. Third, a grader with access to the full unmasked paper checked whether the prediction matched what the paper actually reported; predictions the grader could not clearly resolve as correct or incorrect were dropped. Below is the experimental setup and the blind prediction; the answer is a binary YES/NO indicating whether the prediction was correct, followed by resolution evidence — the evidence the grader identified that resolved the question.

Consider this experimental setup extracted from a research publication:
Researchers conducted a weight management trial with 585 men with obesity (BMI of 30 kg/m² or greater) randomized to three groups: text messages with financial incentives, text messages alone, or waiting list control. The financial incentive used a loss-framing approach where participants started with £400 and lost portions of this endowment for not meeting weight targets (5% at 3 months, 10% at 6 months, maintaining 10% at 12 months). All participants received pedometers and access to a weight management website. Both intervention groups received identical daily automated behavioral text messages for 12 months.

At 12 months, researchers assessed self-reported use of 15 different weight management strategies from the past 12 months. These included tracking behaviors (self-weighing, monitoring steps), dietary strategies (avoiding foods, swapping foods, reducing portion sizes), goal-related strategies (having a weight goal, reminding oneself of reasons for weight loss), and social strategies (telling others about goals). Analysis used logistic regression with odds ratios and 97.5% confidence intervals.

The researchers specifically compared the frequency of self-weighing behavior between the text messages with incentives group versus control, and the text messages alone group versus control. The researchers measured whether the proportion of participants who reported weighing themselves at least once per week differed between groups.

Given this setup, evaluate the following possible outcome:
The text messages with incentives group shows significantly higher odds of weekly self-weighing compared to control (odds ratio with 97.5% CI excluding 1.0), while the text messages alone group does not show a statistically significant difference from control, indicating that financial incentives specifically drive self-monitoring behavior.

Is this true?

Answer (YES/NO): YES